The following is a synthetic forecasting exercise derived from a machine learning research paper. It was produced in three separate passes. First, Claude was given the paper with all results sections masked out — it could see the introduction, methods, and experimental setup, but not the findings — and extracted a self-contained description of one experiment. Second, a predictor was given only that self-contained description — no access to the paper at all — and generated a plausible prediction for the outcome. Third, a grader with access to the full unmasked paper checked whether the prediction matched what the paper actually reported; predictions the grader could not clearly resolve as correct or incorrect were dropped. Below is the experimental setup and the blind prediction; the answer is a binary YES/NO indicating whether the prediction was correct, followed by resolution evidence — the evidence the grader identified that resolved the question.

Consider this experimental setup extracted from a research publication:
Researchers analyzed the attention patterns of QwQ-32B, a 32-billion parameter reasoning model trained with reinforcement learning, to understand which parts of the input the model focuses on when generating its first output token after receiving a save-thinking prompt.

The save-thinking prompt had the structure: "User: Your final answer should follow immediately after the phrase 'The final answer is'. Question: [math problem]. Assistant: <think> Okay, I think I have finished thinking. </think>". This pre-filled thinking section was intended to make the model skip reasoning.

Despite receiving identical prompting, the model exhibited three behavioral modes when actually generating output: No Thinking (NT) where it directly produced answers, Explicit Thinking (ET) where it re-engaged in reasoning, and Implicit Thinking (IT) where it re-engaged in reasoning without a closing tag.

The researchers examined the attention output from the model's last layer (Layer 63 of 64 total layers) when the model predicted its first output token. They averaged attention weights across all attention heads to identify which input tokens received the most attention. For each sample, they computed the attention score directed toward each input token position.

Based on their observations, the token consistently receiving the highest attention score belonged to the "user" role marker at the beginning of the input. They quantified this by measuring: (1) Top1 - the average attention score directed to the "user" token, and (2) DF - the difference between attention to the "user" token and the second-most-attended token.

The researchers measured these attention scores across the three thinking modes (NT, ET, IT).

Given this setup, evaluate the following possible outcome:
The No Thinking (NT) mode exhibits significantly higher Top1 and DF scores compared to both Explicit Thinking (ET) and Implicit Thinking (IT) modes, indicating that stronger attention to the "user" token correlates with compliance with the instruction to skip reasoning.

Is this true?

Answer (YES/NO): NO